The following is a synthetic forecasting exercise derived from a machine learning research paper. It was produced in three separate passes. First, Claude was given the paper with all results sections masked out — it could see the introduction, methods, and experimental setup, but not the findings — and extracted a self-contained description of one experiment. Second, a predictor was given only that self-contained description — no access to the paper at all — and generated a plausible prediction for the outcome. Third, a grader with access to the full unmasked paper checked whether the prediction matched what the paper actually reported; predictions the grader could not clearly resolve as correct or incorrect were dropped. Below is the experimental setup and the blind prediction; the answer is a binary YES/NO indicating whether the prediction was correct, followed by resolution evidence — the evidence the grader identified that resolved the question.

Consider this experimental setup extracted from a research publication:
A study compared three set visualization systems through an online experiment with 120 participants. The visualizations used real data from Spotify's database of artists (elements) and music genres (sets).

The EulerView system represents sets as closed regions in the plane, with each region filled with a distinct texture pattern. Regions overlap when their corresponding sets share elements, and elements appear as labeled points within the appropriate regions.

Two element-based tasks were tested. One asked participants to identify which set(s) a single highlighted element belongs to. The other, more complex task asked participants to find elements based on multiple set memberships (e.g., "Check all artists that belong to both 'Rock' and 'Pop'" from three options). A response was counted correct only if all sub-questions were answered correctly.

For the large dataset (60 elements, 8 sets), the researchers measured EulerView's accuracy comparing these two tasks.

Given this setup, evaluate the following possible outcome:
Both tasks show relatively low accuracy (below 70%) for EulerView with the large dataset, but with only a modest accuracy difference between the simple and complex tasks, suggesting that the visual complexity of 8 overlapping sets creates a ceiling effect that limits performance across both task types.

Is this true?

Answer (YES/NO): NO